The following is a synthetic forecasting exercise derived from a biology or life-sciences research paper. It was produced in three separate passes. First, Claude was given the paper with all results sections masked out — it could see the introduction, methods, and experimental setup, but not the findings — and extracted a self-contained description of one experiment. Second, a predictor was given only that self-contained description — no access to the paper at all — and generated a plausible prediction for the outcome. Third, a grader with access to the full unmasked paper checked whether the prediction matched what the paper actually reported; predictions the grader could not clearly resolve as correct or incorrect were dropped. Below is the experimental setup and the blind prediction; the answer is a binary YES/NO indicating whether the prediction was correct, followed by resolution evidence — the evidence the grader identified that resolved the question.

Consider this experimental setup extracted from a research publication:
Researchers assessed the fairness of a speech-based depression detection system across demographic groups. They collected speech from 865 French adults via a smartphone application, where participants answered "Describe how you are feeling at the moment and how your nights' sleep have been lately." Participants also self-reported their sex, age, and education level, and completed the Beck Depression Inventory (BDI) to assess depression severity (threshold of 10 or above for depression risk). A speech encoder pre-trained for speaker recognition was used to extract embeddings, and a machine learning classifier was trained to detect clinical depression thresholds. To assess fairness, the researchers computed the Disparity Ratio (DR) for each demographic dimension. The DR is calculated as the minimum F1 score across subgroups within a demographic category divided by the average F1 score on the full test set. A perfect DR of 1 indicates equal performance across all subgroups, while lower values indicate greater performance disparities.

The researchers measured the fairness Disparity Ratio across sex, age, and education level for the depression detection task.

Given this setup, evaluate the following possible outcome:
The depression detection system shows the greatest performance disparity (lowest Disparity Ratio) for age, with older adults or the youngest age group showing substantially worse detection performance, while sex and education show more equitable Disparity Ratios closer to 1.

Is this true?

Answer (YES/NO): YES